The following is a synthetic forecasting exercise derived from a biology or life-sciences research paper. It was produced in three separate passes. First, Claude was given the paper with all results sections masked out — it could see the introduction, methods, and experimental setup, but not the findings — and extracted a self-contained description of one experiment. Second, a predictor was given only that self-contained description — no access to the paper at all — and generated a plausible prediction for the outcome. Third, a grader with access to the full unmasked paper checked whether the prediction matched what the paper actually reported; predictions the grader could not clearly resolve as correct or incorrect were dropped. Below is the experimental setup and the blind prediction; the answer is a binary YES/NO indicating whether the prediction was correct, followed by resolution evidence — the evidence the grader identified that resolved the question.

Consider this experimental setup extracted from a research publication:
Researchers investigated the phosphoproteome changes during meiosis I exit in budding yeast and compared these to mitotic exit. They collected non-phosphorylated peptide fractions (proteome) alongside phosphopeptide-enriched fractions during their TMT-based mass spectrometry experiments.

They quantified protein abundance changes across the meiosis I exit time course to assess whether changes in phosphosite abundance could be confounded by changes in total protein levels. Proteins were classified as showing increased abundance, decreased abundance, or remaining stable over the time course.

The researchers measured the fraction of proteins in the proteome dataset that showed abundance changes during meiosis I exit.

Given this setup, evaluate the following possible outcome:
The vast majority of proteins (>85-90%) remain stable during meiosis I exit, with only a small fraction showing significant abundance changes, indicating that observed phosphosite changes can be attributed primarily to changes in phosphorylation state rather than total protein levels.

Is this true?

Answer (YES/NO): YES